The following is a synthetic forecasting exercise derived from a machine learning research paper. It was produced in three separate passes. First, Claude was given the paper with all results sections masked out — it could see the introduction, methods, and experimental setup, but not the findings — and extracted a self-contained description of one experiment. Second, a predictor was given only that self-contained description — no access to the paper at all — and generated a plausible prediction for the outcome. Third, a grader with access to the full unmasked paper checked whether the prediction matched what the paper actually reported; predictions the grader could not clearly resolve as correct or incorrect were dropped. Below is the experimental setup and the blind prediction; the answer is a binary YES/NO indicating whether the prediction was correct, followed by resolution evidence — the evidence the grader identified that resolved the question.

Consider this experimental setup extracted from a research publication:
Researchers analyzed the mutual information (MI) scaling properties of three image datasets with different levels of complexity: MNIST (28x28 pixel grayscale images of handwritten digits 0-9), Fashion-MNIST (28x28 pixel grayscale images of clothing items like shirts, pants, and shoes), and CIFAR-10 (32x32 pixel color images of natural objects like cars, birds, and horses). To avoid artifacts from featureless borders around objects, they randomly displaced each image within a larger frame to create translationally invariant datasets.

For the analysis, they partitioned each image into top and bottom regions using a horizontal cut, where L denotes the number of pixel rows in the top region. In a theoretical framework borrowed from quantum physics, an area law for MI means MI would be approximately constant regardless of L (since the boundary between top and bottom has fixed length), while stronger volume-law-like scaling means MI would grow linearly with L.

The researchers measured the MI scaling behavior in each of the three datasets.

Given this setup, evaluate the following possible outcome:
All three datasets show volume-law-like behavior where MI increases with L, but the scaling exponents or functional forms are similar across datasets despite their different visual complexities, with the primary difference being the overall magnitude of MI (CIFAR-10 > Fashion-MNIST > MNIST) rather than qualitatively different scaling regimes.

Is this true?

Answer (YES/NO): NO